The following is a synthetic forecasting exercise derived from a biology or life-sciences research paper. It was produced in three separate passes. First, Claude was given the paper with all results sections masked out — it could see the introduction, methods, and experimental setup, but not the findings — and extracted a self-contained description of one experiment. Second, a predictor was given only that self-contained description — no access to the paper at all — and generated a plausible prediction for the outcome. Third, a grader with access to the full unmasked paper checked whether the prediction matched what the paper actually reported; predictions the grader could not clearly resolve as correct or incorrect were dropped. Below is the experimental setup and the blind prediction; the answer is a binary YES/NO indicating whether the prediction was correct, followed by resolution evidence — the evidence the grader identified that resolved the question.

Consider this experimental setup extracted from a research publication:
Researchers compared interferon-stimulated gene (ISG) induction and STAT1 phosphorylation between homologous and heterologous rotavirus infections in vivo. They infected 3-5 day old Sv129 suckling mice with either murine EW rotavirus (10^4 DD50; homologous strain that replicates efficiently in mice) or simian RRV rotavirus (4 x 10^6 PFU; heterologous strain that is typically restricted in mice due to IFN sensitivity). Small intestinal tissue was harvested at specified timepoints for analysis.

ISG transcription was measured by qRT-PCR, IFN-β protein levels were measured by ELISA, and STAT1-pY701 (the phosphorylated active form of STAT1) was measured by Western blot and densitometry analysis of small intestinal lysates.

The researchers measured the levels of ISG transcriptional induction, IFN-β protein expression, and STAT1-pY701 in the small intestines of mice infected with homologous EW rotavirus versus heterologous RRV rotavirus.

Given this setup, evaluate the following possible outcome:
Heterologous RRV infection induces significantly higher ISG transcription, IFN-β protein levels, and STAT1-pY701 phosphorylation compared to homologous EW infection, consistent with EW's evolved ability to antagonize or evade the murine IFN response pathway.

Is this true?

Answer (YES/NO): YES